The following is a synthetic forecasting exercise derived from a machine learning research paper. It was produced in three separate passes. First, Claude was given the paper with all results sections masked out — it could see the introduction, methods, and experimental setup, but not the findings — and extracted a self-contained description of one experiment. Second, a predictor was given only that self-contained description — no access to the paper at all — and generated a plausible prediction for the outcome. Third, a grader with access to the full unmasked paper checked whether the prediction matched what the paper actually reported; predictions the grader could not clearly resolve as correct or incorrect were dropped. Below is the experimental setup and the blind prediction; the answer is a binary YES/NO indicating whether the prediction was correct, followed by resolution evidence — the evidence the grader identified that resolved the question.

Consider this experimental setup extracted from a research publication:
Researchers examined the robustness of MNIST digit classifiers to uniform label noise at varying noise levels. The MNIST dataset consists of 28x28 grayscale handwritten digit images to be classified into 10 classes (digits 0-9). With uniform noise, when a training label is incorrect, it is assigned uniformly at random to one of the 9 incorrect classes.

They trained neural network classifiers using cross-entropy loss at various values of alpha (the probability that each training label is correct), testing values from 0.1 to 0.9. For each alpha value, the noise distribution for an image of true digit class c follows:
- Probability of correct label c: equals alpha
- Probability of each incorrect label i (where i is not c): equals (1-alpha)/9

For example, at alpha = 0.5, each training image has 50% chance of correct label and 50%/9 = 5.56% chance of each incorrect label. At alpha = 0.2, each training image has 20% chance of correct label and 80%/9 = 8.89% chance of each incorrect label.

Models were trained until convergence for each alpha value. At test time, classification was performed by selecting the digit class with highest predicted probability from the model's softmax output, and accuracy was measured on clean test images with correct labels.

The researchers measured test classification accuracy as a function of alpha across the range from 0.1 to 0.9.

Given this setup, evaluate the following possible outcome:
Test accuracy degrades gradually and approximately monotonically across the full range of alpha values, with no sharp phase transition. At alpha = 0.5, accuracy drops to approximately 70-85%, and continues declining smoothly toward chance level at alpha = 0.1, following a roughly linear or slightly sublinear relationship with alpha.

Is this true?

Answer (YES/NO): NO